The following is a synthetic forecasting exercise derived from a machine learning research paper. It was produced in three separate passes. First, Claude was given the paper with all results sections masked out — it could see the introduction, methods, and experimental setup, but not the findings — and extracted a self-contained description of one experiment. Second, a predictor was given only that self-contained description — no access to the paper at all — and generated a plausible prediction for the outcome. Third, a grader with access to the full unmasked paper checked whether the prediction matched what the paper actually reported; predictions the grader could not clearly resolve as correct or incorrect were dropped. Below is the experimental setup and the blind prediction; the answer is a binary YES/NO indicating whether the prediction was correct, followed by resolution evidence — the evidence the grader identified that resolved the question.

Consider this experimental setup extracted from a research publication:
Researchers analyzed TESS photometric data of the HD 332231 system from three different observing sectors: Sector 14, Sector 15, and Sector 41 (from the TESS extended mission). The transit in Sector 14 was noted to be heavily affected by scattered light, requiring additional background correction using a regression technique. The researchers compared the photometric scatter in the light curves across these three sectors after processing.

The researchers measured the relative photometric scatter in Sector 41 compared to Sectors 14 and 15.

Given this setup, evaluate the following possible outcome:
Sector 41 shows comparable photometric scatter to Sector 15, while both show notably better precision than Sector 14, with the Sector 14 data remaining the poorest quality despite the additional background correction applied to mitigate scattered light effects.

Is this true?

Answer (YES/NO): NO